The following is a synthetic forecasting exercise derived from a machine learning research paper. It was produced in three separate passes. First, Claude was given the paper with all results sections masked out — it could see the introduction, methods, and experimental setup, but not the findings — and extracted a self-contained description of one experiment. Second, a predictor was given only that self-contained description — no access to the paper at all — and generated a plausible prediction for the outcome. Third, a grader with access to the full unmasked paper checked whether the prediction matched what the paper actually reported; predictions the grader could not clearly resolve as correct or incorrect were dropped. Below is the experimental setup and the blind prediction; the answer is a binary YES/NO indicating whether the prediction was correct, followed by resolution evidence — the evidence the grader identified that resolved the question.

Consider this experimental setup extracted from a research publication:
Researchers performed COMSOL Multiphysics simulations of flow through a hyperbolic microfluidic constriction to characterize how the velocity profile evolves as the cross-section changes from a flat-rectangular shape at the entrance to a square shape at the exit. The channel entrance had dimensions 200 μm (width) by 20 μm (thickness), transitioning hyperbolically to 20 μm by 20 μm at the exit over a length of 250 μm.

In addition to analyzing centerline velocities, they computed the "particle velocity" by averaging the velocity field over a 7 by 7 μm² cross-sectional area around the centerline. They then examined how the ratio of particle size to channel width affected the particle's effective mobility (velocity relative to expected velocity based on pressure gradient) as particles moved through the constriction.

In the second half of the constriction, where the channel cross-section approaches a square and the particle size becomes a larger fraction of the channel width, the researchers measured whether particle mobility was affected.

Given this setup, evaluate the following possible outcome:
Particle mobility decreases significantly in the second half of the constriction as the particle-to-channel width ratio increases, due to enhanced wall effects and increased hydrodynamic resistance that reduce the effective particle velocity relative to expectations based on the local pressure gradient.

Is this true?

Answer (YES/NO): NO